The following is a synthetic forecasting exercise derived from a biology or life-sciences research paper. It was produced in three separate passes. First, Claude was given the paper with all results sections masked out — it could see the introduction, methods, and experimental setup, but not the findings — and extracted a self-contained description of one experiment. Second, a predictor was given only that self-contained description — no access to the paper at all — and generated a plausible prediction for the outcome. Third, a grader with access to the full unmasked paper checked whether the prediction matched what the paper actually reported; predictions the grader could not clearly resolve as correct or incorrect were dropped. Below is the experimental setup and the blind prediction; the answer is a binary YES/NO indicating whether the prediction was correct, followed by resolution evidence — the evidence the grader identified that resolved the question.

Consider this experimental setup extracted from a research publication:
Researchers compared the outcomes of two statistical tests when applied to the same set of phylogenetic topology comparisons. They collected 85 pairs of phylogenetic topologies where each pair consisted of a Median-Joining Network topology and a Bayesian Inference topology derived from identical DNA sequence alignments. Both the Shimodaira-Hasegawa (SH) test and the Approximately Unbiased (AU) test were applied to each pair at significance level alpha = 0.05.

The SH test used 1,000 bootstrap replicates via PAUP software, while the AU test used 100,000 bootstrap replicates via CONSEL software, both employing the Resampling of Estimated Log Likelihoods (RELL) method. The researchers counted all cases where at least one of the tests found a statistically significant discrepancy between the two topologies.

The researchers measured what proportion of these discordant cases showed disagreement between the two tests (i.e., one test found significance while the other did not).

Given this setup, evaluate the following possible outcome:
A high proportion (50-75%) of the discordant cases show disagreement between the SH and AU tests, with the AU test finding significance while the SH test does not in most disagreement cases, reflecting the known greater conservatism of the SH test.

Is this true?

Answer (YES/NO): YES